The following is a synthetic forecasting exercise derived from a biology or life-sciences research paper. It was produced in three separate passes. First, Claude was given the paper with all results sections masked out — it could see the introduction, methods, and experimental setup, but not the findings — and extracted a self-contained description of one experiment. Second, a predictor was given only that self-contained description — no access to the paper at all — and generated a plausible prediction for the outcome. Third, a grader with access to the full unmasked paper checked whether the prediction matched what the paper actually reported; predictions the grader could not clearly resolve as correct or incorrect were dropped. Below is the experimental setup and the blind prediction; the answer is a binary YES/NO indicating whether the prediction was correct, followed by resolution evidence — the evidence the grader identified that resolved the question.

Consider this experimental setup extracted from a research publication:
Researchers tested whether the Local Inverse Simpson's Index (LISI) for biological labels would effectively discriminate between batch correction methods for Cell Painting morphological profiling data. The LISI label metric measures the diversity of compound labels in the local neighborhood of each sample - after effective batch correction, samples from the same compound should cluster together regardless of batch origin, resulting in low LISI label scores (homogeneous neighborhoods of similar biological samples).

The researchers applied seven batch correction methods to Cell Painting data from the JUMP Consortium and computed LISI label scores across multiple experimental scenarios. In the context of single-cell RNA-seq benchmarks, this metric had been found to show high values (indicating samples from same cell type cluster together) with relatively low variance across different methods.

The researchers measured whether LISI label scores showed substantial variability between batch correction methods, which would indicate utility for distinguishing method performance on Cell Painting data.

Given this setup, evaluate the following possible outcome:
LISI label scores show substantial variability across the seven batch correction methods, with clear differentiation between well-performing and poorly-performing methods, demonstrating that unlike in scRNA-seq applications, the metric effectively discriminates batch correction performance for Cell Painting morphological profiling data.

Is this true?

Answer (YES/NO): NO